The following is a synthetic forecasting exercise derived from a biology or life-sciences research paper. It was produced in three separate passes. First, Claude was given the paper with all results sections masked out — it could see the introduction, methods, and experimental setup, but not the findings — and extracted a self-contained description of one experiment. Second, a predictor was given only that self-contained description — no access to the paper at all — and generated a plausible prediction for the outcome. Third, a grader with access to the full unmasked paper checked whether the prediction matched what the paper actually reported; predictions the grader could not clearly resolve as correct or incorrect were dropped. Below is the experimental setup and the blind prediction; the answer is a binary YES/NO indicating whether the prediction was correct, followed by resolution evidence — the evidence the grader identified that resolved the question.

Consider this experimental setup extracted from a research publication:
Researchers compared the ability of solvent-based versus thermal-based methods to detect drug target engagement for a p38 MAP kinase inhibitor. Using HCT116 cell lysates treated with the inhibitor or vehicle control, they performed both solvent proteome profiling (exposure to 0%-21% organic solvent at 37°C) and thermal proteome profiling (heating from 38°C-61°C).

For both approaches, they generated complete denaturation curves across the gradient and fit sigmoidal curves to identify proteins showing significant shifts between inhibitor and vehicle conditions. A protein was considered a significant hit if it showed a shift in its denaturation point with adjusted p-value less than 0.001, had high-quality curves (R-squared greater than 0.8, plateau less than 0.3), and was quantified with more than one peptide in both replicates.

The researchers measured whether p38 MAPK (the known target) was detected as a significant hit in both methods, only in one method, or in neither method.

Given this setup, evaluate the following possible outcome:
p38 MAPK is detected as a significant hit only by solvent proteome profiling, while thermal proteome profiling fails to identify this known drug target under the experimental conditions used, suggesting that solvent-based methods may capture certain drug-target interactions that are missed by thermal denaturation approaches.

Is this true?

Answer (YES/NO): NO